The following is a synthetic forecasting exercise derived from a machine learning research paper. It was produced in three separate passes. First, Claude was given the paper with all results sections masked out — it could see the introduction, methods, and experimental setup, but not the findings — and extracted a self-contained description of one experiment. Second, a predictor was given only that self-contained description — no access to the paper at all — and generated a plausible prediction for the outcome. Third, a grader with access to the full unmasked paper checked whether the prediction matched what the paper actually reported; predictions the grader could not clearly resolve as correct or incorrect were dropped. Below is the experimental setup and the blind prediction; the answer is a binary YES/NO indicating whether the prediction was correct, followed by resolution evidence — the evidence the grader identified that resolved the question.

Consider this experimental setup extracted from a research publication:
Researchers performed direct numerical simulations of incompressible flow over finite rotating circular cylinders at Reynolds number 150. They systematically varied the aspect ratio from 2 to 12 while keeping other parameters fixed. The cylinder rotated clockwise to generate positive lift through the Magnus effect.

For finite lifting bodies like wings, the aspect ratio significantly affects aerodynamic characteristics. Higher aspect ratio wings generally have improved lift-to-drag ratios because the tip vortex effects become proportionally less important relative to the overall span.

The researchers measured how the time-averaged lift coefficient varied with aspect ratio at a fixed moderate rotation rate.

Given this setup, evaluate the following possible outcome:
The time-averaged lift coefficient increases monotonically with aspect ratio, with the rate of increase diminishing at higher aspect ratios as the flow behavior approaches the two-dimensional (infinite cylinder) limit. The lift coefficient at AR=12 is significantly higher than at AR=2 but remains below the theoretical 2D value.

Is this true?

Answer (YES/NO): YES